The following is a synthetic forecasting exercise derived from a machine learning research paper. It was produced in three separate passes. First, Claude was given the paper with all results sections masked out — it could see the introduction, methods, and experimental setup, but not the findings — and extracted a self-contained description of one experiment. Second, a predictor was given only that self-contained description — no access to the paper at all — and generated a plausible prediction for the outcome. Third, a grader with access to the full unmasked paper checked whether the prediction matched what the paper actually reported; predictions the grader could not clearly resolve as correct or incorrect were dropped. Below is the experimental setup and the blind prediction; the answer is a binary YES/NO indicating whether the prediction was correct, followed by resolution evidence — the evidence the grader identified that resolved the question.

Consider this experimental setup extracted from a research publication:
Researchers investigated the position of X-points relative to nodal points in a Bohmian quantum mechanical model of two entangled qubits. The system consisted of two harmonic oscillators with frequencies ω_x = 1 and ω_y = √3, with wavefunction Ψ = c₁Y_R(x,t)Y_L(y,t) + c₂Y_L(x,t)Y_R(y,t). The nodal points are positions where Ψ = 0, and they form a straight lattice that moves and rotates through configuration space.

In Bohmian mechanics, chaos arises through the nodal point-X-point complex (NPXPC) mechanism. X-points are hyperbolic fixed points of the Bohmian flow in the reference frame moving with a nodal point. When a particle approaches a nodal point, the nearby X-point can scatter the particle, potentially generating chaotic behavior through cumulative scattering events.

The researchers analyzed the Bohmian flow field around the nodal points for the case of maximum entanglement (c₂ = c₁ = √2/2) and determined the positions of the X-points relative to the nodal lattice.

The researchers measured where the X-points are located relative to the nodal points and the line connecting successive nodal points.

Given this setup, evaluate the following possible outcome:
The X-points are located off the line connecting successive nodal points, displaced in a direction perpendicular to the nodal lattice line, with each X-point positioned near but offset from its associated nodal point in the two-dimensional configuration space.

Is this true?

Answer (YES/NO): NO